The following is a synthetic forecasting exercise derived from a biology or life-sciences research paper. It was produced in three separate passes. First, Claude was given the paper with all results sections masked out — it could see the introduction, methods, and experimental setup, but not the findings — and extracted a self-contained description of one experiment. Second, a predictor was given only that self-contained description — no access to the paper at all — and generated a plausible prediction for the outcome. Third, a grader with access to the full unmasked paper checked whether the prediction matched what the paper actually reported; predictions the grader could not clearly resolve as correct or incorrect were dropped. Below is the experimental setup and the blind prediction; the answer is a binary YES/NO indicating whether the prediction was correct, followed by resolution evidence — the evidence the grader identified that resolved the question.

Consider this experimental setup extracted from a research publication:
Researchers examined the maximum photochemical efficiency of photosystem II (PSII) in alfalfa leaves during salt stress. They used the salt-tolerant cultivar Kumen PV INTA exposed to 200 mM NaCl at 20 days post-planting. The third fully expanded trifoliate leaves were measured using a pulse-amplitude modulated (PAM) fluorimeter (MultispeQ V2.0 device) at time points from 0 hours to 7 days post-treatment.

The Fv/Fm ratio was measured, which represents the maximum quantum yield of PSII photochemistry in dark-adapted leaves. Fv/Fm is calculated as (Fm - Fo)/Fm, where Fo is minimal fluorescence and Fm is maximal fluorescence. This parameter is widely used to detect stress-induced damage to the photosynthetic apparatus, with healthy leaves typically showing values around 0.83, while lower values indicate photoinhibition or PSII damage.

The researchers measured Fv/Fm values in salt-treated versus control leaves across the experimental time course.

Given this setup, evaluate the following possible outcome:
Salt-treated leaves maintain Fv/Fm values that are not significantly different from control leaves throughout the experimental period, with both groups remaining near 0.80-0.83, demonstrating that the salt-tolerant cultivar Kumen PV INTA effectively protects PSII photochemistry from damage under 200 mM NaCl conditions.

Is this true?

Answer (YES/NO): NO